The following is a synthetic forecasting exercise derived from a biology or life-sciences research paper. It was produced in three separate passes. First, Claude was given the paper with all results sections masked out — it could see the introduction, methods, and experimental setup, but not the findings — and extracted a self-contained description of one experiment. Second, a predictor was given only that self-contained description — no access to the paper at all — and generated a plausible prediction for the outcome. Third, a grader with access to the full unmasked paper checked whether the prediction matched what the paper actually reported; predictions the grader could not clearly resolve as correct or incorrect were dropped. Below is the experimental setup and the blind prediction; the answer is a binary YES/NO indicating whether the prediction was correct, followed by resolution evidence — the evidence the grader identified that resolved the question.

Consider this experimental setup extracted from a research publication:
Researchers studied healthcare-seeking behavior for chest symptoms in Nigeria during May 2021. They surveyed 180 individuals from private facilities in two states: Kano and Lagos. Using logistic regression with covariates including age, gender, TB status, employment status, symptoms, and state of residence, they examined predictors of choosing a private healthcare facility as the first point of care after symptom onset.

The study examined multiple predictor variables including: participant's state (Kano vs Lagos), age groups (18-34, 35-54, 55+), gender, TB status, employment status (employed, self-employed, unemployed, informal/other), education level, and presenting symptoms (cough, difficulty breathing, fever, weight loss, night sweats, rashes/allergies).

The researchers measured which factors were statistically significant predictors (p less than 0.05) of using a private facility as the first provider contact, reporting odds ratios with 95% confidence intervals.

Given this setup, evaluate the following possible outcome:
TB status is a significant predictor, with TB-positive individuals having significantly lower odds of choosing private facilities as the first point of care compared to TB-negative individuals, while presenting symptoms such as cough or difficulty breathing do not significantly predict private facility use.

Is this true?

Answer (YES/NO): NO